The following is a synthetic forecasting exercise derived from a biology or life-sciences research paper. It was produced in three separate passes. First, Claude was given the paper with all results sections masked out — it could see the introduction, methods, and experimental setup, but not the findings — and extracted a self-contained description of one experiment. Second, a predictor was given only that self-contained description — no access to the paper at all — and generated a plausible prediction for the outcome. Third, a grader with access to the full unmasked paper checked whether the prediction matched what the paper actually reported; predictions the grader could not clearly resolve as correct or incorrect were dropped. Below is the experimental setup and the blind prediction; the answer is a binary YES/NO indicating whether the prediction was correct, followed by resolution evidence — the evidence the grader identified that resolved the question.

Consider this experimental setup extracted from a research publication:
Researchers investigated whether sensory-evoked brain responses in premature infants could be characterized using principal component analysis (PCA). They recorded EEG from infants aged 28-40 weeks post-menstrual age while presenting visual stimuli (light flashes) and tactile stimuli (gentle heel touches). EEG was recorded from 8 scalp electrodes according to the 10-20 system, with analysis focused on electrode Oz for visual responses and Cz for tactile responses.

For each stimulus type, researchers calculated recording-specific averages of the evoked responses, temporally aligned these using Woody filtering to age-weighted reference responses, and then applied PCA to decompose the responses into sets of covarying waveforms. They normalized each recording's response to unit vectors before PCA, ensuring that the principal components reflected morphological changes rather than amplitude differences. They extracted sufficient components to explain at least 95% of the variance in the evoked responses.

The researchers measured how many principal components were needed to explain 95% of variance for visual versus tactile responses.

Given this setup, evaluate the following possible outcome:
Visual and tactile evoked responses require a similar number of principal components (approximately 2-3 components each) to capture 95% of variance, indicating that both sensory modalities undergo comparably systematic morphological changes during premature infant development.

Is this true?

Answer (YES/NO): NO